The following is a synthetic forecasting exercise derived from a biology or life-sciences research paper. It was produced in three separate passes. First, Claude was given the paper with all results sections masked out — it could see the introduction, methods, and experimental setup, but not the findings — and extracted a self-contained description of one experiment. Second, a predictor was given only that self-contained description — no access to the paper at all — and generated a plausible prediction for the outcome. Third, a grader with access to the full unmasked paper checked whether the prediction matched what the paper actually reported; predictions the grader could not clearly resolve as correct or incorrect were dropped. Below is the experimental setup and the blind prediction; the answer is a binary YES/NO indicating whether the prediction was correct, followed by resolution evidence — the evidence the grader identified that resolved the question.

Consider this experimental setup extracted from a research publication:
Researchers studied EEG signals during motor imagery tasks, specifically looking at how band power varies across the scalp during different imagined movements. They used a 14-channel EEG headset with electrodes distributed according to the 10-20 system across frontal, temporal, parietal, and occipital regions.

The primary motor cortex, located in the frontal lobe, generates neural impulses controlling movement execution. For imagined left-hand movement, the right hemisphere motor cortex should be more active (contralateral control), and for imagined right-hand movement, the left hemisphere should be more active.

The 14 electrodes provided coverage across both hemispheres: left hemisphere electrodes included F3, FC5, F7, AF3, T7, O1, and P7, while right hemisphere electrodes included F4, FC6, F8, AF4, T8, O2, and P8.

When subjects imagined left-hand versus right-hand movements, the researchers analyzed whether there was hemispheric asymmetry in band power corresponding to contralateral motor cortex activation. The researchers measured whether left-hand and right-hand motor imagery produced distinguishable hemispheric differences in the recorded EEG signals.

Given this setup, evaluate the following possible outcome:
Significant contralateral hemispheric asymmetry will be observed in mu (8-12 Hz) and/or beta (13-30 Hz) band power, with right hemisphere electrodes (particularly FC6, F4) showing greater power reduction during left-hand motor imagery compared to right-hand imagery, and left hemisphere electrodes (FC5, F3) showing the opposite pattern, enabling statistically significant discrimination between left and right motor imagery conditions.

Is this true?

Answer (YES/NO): NO